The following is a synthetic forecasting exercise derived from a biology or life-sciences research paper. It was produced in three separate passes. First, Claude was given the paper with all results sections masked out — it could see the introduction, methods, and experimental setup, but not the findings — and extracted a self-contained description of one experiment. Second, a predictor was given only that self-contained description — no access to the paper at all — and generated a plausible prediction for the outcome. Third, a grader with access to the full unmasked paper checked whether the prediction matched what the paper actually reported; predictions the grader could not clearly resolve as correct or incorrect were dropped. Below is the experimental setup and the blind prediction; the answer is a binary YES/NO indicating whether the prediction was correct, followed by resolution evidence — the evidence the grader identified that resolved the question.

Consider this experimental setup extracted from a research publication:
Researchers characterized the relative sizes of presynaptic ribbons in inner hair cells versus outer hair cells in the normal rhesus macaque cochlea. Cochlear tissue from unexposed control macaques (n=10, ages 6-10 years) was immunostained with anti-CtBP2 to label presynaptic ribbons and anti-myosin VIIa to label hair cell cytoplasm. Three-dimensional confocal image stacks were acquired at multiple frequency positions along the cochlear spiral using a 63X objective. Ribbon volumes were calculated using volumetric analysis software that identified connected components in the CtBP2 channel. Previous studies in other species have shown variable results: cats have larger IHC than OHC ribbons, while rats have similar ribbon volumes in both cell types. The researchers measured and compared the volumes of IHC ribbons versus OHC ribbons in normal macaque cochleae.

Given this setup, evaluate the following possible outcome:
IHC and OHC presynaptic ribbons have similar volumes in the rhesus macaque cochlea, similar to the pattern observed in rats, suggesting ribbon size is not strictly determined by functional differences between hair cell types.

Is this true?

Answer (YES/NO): NO